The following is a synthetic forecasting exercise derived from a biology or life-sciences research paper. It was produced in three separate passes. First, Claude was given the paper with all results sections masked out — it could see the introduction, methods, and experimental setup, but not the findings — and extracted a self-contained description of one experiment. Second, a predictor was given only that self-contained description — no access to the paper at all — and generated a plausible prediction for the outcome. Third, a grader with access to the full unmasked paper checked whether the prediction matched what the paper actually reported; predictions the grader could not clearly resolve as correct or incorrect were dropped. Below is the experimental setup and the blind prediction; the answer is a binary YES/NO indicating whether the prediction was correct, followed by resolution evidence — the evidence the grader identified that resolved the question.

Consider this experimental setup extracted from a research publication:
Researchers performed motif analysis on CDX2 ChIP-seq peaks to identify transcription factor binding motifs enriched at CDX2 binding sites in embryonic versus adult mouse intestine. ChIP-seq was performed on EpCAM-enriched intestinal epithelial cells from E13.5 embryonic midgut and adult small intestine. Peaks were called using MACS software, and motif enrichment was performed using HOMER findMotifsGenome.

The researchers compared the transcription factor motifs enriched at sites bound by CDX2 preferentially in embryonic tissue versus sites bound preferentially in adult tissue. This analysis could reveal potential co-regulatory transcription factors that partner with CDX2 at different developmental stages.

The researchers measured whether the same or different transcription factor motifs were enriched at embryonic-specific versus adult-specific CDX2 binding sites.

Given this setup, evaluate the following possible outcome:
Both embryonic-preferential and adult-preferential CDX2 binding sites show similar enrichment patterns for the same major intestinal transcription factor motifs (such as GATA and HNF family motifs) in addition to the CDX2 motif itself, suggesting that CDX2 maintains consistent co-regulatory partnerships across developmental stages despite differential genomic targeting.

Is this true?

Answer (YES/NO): NO